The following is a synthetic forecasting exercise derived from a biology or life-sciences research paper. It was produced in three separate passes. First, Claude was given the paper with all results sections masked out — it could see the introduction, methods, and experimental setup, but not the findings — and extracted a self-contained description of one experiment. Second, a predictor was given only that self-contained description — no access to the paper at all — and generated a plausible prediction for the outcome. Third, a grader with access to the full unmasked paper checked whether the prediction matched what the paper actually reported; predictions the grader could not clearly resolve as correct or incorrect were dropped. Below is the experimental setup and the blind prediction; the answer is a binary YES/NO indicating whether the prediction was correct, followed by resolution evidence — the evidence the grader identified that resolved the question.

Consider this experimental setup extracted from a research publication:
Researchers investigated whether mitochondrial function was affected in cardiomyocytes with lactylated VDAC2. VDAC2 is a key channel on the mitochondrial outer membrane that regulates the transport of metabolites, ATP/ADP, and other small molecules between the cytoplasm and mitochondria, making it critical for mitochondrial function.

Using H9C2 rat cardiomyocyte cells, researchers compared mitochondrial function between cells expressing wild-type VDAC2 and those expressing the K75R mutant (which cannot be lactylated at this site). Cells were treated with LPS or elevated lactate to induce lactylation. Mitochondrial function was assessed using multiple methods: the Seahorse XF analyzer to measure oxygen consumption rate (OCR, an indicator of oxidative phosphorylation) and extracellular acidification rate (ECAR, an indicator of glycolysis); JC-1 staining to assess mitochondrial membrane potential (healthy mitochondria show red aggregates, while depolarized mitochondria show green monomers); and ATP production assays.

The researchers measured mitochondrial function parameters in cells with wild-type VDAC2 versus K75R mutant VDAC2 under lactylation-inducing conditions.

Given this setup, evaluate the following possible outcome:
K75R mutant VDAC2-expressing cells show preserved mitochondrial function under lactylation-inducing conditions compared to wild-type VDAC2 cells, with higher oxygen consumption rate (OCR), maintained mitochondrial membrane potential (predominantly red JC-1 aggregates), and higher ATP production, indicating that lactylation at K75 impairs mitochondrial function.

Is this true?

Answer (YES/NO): YES